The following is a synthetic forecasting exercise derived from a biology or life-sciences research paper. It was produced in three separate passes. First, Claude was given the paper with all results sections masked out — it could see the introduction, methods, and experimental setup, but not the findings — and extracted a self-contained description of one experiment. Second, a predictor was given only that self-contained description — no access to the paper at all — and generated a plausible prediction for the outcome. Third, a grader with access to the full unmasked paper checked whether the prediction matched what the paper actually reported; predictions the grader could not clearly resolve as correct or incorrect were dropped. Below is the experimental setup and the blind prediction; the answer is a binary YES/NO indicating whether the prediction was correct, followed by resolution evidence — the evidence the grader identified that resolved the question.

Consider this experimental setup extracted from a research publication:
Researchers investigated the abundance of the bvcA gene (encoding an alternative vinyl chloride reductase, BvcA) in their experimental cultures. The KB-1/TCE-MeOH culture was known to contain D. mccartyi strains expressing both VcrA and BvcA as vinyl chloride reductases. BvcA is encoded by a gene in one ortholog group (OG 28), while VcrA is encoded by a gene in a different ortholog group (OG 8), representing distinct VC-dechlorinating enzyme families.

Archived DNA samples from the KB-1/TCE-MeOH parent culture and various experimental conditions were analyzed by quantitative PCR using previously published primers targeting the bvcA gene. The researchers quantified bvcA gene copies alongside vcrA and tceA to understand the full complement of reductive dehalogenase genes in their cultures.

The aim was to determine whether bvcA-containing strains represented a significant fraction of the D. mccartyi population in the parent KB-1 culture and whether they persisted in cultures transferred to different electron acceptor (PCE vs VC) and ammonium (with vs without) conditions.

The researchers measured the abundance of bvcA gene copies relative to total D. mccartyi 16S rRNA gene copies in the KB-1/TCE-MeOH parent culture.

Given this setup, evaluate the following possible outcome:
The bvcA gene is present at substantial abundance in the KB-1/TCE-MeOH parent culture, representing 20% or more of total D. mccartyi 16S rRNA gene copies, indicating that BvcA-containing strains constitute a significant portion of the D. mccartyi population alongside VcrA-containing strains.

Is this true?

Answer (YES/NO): NO